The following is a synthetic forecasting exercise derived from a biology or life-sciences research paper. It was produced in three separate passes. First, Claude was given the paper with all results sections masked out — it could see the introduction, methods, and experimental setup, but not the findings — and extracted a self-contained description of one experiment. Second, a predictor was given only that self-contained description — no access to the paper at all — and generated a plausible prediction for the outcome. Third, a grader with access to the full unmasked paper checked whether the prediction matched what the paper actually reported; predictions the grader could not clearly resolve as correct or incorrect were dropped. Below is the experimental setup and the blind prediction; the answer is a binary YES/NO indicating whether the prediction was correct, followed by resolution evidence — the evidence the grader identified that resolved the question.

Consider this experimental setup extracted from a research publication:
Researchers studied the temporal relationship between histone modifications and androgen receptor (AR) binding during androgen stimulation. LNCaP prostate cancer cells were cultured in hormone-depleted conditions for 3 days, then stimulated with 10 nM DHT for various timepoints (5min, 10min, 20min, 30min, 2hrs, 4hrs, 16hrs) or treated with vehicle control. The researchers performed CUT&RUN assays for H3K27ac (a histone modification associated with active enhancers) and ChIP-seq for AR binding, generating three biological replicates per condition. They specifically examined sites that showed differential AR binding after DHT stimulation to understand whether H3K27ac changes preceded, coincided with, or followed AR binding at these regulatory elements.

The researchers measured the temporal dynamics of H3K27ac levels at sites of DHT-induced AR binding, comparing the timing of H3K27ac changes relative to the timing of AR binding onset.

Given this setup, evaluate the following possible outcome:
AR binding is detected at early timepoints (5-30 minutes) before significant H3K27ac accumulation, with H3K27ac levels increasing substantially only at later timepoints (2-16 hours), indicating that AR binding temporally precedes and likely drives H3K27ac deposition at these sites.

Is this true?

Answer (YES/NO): NO